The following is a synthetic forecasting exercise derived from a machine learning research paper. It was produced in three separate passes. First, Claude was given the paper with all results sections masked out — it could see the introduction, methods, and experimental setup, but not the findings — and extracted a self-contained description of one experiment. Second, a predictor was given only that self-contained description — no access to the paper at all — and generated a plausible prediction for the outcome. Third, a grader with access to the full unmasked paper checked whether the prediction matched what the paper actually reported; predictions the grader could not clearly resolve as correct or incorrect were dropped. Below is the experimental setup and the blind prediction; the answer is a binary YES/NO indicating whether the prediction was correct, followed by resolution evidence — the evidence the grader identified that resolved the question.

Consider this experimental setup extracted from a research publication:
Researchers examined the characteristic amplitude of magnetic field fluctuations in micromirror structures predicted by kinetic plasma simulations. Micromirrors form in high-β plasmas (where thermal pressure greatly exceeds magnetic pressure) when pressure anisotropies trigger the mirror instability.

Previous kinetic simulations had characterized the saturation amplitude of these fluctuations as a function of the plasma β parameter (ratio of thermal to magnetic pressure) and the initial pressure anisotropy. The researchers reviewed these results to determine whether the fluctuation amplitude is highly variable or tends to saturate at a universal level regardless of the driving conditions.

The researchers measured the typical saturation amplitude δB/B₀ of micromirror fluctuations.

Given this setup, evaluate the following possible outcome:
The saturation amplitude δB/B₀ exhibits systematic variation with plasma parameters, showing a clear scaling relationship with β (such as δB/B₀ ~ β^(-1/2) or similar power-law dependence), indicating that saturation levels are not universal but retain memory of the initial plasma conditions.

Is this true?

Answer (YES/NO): NO